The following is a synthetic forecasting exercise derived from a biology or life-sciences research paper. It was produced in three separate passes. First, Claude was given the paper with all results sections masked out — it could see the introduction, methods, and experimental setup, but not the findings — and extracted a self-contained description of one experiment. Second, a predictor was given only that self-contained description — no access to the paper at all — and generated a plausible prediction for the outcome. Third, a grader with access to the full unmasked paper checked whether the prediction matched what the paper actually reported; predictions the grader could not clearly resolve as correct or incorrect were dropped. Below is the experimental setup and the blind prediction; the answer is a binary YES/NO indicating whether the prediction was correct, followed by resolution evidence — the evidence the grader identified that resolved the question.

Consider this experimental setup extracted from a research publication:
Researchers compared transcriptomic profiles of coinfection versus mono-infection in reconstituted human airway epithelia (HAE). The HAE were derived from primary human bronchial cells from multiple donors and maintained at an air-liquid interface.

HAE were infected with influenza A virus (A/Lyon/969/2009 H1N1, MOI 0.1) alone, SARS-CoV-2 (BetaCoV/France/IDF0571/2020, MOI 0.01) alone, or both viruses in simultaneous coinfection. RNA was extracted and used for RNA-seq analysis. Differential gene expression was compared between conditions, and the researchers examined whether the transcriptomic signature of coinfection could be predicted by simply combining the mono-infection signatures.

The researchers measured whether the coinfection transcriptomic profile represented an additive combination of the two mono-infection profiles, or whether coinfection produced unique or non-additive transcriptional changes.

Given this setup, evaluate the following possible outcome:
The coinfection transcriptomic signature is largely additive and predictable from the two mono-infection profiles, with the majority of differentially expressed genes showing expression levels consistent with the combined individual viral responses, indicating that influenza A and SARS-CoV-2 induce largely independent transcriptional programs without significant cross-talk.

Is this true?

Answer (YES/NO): NO